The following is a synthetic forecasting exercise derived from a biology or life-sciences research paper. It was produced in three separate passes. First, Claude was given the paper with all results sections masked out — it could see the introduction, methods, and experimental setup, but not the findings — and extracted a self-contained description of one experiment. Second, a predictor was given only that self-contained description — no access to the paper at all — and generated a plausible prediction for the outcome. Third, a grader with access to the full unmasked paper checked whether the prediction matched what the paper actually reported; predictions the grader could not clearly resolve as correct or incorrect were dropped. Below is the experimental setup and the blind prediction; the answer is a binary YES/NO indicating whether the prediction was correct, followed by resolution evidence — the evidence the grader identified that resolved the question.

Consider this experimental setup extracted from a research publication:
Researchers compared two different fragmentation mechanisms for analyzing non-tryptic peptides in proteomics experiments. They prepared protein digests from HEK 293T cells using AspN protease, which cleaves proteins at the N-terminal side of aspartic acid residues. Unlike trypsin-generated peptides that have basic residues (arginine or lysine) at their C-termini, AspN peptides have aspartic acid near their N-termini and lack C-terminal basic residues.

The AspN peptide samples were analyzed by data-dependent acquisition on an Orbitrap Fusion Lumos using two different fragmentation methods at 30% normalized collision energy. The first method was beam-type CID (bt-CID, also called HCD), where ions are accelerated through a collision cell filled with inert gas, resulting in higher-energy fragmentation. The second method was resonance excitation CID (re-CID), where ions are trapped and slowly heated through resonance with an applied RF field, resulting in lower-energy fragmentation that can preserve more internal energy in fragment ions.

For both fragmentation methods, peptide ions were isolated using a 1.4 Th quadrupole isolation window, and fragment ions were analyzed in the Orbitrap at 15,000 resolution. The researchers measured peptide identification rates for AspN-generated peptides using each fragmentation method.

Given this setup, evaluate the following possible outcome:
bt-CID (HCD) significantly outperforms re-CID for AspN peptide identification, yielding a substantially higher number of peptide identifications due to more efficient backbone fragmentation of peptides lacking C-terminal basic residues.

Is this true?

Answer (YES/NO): NO